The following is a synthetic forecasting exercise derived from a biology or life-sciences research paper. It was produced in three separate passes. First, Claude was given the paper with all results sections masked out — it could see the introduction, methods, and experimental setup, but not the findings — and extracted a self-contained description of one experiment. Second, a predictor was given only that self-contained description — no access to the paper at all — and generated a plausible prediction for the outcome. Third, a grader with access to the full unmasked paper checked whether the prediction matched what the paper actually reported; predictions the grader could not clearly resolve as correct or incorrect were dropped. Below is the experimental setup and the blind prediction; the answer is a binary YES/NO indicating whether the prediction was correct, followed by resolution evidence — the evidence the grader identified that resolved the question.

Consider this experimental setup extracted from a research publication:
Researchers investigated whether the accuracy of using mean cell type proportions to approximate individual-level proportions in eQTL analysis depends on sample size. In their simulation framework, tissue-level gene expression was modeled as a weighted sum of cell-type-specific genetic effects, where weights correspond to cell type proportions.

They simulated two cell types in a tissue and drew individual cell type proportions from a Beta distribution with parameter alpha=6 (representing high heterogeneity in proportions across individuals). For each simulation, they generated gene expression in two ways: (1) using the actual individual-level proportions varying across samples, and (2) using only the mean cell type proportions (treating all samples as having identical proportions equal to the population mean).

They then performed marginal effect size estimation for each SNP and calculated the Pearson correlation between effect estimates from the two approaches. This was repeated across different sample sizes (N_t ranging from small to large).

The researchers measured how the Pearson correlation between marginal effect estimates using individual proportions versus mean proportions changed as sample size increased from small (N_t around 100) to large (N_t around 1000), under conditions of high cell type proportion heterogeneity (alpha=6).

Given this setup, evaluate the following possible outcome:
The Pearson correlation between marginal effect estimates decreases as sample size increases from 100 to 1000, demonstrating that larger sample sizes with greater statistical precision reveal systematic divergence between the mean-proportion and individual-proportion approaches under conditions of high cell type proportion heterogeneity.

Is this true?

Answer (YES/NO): NO